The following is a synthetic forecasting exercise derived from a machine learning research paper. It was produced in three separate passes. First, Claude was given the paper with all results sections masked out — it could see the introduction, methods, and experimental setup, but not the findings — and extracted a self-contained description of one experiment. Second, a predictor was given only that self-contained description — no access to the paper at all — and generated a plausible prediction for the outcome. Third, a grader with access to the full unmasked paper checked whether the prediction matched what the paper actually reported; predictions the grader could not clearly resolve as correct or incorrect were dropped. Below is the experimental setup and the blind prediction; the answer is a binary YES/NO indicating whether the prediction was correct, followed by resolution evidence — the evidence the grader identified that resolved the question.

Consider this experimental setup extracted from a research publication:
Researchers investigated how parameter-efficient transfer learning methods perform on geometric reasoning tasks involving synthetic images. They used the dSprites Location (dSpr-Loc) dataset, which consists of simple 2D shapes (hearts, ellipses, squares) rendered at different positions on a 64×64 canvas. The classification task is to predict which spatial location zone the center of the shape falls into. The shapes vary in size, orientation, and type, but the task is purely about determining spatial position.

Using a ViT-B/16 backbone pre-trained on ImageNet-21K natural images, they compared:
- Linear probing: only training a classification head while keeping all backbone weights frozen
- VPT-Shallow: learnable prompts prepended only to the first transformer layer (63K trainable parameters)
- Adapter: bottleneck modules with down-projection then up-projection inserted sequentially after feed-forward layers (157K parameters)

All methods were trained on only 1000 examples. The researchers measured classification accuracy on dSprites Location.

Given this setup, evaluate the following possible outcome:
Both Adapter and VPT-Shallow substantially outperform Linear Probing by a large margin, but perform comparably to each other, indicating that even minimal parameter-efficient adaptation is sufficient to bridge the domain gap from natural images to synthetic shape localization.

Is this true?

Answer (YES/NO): NO